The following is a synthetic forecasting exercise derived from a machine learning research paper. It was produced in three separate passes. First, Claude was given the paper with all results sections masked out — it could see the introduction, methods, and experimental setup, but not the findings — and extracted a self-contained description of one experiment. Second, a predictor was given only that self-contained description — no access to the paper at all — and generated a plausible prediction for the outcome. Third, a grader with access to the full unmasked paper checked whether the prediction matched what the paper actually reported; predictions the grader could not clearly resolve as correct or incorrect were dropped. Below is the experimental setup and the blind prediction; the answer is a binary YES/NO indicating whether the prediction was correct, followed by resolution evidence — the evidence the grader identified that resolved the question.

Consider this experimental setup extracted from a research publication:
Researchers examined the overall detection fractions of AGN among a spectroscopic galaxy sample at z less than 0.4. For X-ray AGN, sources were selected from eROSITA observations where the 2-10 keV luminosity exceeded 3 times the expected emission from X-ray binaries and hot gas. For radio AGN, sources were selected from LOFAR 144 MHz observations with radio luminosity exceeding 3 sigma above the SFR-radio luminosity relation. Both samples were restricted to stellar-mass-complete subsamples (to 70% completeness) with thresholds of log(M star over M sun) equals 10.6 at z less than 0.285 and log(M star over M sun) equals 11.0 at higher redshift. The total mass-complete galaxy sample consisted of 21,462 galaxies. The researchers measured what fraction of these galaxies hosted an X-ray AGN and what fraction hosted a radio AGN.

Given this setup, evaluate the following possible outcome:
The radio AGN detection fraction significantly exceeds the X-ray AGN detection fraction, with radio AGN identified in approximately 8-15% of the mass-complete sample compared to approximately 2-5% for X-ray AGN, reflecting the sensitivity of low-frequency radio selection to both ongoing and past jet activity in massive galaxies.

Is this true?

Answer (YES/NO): NO